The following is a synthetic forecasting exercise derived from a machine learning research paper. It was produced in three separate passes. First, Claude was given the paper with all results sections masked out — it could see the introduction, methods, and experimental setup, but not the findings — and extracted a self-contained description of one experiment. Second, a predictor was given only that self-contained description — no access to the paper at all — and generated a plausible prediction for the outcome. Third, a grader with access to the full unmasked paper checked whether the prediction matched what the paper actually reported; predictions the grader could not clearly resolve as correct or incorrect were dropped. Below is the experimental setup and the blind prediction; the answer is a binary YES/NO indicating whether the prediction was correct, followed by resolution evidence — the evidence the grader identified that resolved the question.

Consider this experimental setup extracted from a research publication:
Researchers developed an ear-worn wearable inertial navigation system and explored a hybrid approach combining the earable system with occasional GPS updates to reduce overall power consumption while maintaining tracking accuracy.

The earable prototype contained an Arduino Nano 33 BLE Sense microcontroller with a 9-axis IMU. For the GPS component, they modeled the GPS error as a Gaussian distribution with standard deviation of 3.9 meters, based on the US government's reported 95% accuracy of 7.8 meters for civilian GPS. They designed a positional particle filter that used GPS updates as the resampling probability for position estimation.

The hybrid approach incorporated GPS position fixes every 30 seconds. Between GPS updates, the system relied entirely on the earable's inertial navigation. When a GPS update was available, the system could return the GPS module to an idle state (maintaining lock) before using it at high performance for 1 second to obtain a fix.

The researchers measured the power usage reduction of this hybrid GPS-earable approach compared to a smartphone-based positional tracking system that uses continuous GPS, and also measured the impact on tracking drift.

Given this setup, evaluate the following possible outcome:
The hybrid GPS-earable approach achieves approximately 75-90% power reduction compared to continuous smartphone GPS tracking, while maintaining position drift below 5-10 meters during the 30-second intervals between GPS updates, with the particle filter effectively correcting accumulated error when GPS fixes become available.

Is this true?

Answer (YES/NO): NO